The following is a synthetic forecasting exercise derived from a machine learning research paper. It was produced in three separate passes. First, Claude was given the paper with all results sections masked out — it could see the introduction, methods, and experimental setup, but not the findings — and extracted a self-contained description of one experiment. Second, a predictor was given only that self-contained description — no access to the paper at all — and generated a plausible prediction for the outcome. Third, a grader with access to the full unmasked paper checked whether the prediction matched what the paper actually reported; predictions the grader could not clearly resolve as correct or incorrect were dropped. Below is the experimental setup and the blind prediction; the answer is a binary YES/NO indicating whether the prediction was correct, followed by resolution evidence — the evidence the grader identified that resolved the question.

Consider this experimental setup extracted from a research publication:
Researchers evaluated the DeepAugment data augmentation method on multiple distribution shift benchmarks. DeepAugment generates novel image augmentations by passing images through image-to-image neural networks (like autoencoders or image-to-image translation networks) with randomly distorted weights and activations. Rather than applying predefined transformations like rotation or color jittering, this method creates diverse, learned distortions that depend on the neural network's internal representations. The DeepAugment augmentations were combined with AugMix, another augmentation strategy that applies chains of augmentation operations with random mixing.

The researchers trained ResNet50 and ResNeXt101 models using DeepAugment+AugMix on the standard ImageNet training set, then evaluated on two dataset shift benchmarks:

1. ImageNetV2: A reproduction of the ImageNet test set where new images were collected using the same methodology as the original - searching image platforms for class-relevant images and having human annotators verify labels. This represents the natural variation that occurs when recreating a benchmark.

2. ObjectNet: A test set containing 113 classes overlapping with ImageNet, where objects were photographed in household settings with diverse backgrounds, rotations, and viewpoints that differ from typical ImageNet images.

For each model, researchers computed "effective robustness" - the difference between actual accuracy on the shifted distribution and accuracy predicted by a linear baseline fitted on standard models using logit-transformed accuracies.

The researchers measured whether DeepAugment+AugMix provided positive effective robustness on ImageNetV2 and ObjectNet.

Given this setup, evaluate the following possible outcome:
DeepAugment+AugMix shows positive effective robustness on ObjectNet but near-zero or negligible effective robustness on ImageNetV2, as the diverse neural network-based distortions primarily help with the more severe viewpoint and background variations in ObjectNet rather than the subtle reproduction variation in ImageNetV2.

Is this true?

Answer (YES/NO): NO